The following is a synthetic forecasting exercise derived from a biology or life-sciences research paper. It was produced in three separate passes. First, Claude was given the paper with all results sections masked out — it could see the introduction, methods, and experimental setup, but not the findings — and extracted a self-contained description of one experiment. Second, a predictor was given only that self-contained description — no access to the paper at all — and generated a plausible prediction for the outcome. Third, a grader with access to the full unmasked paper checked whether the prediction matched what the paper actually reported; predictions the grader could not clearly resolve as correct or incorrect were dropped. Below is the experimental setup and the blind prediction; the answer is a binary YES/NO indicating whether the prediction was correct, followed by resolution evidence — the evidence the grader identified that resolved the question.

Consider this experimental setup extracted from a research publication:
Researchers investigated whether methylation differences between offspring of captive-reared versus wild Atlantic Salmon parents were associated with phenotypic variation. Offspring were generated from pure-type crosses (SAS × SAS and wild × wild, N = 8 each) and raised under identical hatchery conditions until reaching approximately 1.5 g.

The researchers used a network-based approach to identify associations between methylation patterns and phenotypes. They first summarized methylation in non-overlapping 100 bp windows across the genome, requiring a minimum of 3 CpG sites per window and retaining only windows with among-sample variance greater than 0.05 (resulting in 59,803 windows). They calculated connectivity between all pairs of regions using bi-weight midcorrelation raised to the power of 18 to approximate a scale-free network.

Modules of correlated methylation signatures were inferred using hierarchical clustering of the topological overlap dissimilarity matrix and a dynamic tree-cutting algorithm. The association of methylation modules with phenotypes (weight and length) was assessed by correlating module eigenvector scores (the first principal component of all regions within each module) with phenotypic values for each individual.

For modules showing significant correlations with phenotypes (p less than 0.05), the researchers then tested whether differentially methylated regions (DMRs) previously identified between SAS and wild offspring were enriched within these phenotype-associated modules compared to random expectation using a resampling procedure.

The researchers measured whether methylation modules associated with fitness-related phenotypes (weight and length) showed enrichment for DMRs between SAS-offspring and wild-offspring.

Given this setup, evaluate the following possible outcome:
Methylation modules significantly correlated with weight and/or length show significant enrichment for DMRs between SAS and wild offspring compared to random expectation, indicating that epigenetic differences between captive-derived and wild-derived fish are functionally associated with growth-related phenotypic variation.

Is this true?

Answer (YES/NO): YES